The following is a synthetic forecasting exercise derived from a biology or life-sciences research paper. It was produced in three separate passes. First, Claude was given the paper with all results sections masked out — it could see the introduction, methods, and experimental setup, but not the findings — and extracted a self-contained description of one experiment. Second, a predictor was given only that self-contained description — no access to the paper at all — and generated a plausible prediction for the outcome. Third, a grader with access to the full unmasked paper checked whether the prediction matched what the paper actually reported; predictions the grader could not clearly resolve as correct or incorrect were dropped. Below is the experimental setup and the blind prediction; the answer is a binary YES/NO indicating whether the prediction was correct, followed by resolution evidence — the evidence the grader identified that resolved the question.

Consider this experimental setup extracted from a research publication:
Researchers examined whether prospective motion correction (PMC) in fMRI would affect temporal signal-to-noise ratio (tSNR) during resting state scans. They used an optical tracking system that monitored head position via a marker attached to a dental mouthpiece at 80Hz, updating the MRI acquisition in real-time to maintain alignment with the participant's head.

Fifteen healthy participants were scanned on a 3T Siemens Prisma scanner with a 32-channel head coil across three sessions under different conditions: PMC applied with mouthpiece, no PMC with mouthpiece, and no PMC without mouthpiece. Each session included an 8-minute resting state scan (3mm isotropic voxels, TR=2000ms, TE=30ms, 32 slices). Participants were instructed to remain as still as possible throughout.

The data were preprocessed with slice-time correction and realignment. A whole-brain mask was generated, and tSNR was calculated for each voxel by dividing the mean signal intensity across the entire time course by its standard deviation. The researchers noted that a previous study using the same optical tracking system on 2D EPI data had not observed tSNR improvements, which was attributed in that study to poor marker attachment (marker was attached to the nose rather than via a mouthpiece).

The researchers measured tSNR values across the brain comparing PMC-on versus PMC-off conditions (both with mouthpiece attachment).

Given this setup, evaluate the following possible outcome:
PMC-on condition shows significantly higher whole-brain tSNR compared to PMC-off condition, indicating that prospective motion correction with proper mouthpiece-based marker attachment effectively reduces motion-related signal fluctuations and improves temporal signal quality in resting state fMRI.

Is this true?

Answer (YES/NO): YES